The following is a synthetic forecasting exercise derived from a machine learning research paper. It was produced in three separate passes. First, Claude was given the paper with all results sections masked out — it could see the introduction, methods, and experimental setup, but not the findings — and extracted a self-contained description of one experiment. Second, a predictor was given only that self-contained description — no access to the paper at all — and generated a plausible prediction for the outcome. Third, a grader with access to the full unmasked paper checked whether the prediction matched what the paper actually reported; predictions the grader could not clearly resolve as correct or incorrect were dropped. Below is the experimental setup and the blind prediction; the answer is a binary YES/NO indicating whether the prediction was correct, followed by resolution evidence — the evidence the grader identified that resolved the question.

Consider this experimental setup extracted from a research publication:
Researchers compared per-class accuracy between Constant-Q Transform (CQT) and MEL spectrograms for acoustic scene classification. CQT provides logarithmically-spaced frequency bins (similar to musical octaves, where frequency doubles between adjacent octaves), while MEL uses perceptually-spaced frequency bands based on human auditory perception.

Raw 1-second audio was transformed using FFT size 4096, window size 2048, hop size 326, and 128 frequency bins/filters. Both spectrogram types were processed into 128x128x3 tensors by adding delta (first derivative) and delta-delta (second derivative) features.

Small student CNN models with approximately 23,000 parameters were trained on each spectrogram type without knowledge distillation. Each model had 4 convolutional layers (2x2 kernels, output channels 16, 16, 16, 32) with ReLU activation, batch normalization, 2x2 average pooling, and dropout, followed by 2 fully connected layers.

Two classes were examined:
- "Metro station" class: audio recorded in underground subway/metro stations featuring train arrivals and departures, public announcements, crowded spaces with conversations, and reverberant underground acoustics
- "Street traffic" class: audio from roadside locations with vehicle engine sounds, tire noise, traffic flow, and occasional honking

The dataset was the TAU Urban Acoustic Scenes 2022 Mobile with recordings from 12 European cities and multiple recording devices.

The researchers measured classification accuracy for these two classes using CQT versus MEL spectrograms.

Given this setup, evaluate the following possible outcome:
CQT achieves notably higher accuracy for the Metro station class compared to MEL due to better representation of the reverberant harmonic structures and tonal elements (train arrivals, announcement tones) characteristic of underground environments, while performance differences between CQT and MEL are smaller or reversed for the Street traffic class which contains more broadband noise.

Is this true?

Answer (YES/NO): NO